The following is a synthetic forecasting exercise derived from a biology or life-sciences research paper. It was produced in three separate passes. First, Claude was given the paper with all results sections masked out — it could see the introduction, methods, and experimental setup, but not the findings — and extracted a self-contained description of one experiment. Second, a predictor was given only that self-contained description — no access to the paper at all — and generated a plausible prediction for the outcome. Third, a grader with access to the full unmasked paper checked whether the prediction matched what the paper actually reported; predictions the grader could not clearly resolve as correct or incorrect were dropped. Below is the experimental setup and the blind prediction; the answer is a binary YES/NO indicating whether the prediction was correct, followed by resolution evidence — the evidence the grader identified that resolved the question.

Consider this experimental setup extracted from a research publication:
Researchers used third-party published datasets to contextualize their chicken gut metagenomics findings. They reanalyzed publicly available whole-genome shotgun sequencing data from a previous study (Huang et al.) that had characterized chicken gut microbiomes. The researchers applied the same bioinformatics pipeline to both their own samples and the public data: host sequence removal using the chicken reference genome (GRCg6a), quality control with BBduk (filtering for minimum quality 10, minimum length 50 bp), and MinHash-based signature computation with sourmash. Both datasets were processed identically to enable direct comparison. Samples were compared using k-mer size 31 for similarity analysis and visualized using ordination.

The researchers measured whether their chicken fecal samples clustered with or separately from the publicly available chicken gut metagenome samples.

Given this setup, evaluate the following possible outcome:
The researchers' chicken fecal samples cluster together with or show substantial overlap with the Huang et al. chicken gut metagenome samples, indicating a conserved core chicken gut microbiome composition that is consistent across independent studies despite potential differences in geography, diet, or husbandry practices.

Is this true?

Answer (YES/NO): YES